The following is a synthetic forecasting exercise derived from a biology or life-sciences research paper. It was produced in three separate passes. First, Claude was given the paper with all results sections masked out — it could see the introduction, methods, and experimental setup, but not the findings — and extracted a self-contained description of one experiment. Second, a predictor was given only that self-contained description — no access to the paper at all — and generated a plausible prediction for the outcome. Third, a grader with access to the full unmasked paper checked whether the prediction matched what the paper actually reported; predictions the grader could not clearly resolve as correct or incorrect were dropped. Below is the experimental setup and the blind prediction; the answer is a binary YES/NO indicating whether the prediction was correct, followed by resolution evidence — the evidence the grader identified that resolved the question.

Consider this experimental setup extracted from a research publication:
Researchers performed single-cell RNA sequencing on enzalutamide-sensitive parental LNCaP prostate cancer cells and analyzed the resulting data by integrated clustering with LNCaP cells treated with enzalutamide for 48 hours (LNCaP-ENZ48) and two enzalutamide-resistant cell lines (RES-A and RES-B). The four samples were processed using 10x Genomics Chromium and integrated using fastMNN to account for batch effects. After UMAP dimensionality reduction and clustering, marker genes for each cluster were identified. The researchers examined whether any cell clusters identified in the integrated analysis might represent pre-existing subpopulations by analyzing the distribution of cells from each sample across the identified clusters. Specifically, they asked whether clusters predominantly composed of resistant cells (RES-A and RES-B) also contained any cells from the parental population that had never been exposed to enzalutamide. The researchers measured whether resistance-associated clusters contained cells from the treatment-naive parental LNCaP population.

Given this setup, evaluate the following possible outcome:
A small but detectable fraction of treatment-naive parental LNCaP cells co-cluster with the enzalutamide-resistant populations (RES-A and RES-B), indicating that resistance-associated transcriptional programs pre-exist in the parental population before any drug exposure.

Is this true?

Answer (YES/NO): YES